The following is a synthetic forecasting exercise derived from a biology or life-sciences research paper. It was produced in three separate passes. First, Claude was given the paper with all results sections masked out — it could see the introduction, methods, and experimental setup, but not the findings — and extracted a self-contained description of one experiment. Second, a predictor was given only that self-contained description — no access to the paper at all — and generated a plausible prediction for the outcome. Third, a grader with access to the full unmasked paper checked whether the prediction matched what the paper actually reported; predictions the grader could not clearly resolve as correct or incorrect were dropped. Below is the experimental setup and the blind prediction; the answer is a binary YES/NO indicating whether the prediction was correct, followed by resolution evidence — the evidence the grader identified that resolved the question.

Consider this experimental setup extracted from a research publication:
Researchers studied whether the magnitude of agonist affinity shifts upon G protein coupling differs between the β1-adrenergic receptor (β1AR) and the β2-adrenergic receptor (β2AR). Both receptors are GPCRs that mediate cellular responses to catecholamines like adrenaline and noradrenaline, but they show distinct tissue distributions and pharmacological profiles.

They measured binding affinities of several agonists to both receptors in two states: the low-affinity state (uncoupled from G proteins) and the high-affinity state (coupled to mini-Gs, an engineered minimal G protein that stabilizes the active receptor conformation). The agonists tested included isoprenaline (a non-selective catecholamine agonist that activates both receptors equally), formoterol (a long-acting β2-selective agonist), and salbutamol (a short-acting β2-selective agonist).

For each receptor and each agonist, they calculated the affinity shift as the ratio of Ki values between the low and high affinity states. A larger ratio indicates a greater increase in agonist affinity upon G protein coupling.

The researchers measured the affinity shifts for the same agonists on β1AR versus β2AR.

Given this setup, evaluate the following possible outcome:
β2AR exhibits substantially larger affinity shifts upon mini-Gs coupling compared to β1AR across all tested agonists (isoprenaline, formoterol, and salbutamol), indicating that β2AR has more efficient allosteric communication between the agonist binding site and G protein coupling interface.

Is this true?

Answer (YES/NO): NO